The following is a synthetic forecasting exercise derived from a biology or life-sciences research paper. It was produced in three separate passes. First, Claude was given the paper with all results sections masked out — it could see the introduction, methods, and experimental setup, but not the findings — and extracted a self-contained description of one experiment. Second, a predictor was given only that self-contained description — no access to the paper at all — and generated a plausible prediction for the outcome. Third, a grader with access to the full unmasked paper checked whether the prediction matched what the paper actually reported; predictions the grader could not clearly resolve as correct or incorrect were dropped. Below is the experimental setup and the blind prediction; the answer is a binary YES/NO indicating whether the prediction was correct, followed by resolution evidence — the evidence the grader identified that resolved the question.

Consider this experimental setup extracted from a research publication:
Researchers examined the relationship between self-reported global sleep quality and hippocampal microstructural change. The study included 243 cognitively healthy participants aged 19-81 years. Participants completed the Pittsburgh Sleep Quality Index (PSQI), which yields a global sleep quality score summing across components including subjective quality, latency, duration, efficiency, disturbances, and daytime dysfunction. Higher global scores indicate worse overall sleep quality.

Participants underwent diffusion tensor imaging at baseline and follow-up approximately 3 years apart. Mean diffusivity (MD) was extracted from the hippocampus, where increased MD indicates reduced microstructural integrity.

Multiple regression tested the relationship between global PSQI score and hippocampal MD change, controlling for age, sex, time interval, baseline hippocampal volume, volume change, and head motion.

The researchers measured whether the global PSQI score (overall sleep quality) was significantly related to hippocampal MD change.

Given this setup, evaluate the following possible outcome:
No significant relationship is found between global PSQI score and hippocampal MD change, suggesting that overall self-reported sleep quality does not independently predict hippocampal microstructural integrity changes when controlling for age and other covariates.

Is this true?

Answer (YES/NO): NO